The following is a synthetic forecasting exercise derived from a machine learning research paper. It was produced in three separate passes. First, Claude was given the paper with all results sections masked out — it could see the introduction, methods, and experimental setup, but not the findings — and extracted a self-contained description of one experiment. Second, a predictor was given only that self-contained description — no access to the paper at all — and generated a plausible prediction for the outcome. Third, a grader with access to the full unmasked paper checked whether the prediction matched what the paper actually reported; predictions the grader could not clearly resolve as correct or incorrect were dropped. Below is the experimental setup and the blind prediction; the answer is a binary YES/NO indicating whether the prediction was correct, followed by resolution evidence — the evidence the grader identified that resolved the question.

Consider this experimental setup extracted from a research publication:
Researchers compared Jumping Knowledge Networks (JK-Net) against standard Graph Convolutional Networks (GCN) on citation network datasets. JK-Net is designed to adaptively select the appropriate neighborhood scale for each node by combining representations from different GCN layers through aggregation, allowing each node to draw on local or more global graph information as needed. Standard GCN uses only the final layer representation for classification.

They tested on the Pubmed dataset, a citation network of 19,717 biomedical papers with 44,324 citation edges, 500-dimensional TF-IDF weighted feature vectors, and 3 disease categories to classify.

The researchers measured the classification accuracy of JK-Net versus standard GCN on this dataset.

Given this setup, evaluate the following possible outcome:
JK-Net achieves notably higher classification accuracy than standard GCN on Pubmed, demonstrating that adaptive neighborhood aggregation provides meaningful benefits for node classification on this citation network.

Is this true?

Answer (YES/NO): NO